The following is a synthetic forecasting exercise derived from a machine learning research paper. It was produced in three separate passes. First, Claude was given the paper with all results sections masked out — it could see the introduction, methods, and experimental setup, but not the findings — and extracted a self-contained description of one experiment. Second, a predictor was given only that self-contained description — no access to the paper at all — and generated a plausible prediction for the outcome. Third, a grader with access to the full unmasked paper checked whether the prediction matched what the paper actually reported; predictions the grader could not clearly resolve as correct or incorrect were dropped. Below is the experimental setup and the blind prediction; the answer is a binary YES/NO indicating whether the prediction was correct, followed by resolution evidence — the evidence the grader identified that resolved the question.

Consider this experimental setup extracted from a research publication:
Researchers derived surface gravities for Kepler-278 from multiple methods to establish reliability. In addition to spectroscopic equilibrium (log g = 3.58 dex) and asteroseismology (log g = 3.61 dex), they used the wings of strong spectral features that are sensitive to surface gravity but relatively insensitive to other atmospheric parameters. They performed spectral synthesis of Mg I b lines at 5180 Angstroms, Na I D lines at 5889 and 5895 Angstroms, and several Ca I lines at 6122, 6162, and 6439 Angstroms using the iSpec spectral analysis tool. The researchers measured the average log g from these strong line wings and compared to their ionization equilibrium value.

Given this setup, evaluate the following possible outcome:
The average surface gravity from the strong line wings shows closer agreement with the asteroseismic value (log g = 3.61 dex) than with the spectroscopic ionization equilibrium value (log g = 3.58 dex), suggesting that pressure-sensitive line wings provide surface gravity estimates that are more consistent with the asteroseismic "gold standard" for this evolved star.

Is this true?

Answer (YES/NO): NO